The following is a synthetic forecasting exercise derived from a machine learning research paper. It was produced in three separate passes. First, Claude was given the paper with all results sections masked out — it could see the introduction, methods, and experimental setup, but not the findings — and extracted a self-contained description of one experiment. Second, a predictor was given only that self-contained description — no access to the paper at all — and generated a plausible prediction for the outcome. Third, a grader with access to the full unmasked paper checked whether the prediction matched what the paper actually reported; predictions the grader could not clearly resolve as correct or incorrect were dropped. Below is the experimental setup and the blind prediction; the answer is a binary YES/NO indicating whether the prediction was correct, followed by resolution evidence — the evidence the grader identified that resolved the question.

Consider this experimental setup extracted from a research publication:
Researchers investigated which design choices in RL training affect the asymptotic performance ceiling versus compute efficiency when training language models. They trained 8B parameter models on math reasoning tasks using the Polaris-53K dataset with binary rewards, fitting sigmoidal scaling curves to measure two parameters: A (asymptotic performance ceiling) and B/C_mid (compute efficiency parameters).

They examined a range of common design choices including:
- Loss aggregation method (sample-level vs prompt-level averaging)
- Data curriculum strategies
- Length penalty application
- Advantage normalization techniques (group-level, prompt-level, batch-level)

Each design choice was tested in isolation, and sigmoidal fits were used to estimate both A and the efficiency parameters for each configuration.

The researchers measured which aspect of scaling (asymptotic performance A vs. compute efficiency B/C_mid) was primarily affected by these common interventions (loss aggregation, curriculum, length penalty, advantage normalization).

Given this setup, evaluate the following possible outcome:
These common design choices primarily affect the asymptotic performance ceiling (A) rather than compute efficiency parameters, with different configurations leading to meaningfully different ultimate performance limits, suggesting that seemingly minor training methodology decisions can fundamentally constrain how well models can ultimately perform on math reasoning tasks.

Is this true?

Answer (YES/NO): NO